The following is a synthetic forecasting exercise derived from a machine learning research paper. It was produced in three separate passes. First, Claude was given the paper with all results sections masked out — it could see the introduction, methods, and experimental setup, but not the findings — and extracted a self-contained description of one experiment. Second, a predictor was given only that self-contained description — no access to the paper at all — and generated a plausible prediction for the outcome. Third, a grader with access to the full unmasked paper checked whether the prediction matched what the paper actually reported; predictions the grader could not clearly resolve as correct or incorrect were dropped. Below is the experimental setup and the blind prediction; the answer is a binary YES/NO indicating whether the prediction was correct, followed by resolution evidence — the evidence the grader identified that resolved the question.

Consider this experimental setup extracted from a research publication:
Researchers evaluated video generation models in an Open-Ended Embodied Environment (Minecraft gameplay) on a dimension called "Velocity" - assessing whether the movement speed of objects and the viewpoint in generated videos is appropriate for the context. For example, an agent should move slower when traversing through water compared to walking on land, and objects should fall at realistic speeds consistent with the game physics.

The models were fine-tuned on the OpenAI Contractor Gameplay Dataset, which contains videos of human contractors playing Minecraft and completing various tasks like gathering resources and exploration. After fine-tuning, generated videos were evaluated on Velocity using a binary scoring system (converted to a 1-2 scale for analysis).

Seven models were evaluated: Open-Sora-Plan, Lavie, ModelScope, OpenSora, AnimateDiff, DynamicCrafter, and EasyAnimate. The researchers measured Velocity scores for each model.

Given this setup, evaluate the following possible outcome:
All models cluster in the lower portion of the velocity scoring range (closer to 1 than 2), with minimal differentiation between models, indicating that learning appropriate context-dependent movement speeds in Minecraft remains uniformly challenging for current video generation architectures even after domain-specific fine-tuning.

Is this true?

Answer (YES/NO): NO